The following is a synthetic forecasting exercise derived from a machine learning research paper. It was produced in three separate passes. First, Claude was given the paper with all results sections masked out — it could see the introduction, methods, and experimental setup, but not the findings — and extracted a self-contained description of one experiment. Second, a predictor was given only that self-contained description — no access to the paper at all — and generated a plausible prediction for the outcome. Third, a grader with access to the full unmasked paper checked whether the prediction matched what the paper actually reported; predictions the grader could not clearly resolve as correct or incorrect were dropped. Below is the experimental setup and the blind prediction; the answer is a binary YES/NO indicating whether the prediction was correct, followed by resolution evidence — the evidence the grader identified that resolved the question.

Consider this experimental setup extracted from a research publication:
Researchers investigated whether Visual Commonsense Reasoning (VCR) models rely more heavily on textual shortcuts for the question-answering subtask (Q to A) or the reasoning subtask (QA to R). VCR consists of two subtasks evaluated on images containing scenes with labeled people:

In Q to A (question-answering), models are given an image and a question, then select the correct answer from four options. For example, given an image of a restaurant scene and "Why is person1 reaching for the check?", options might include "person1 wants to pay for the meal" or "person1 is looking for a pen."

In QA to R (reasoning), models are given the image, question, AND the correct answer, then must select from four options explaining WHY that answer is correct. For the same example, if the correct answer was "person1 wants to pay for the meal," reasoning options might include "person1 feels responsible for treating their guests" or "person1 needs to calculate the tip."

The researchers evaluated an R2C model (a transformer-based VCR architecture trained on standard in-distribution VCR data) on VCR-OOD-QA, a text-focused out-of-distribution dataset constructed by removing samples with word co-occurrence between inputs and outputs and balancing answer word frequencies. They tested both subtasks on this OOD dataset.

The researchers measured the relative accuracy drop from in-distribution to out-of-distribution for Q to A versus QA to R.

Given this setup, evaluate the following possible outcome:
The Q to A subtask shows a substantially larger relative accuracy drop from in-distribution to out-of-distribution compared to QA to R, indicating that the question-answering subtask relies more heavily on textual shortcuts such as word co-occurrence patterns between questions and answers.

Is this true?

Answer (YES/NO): NO